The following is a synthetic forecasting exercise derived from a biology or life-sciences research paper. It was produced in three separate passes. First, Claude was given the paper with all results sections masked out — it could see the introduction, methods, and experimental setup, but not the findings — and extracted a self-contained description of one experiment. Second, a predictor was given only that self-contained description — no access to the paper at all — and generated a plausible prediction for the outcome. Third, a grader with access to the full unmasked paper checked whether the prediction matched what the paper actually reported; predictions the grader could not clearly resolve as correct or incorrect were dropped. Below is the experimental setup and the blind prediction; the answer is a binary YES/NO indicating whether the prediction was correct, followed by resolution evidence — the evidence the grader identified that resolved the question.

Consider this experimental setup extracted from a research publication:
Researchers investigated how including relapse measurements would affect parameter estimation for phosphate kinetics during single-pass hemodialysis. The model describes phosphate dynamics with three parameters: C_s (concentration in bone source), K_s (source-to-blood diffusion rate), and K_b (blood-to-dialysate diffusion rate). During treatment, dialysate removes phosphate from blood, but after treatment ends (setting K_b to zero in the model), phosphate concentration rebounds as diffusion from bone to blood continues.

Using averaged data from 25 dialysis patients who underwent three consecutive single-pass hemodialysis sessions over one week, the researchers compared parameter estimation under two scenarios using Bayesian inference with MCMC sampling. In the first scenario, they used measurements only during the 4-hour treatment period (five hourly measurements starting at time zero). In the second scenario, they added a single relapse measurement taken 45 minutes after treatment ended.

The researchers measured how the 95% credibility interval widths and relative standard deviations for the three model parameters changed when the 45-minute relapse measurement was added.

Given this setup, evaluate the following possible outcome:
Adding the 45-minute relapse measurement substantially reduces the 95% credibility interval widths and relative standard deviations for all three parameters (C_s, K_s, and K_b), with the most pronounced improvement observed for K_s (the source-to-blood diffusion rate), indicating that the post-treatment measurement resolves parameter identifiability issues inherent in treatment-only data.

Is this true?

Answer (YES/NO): NO